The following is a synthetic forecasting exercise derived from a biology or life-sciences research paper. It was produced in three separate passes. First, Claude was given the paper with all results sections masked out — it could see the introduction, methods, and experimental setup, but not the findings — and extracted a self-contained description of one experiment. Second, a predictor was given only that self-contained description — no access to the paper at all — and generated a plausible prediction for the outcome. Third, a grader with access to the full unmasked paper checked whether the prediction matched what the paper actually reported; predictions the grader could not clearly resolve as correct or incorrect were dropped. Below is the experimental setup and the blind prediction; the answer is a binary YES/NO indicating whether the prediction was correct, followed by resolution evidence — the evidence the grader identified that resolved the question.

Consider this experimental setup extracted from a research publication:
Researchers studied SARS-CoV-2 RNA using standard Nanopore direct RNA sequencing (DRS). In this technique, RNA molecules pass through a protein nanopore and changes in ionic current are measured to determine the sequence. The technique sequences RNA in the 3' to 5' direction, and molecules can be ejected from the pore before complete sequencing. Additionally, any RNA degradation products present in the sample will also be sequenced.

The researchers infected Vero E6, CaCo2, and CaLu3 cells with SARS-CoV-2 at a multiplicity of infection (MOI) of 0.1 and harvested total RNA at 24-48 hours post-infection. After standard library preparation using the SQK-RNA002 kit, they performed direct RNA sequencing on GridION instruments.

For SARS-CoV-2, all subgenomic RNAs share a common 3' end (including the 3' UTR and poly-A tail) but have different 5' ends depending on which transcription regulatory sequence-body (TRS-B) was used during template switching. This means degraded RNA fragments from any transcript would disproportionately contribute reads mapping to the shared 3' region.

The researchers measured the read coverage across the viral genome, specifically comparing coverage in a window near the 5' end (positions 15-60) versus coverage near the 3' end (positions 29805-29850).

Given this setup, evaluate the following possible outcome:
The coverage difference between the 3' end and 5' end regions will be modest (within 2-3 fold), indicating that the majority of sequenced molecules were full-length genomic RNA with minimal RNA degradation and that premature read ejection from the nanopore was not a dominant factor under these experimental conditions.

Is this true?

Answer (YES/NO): NO